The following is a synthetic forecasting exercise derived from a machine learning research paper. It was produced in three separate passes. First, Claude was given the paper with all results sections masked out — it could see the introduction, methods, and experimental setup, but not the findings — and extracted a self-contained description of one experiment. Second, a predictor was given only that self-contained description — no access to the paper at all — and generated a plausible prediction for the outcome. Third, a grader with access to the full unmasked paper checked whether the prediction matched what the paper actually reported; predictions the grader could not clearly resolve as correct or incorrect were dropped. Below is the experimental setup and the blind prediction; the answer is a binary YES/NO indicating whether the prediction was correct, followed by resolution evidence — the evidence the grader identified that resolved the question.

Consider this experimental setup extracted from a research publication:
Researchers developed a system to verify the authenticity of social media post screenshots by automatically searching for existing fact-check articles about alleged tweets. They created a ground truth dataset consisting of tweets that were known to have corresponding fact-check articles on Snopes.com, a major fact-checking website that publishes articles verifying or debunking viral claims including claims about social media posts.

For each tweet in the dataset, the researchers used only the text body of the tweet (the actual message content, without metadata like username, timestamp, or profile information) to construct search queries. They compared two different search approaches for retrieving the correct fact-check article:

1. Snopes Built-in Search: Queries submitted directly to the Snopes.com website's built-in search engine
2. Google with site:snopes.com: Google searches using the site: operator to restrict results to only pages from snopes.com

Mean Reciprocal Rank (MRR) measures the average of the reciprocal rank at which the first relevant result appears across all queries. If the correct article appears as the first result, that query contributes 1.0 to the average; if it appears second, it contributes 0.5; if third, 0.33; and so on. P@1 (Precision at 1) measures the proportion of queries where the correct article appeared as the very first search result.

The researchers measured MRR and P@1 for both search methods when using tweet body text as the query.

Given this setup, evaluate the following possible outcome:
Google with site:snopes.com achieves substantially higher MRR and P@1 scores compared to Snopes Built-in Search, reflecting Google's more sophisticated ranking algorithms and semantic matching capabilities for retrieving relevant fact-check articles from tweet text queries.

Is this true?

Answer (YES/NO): YES